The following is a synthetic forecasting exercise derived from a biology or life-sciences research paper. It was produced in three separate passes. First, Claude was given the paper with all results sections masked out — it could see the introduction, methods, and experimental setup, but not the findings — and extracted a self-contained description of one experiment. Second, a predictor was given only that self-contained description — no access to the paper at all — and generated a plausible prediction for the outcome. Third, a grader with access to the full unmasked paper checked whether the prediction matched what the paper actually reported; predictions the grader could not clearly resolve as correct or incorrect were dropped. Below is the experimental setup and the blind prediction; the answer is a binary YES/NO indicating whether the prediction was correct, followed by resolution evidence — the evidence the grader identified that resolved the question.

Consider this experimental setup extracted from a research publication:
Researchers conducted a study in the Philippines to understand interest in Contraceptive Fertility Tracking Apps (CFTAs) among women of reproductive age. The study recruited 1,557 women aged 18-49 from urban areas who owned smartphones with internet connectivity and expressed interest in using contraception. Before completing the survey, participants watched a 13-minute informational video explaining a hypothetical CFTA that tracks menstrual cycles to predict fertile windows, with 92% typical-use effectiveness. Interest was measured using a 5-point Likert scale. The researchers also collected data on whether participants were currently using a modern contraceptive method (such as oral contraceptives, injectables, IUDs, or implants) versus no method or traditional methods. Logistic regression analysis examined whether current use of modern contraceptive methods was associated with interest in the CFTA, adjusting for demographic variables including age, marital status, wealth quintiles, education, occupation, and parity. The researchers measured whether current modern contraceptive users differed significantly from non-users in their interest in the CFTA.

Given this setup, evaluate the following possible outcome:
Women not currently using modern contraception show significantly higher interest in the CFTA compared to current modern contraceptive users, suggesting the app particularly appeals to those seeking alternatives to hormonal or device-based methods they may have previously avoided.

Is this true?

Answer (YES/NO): NO